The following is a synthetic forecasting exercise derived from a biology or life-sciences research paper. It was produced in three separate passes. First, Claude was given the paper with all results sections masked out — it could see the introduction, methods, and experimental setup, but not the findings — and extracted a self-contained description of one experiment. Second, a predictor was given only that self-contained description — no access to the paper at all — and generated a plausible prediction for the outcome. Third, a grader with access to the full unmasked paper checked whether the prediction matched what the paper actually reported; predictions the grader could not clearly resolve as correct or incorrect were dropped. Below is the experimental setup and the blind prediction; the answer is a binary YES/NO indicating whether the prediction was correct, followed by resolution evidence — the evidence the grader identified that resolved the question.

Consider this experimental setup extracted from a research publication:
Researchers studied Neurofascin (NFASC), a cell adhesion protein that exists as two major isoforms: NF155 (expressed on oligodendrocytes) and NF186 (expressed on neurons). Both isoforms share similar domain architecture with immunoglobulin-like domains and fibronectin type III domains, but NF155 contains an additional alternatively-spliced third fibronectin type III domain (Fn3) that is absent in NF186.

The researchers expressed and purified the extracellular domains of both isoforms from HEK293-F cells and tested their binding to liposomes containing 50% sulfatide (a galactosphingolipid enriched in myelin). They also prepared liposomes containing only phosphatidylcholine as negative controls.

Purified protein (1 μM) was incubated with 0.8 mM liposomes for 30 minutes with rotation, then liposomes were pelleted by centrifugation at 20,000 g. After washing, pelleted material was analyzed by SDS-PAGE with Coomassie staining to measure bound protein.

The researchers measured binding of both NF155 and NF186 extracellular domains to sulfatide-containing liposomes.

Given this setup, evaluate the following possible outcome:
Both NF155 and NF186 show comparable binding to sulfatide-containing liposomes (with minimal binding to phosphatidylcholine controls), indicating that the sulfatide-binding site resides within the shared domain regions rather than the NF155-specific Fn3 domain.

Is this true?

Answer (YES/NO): NO